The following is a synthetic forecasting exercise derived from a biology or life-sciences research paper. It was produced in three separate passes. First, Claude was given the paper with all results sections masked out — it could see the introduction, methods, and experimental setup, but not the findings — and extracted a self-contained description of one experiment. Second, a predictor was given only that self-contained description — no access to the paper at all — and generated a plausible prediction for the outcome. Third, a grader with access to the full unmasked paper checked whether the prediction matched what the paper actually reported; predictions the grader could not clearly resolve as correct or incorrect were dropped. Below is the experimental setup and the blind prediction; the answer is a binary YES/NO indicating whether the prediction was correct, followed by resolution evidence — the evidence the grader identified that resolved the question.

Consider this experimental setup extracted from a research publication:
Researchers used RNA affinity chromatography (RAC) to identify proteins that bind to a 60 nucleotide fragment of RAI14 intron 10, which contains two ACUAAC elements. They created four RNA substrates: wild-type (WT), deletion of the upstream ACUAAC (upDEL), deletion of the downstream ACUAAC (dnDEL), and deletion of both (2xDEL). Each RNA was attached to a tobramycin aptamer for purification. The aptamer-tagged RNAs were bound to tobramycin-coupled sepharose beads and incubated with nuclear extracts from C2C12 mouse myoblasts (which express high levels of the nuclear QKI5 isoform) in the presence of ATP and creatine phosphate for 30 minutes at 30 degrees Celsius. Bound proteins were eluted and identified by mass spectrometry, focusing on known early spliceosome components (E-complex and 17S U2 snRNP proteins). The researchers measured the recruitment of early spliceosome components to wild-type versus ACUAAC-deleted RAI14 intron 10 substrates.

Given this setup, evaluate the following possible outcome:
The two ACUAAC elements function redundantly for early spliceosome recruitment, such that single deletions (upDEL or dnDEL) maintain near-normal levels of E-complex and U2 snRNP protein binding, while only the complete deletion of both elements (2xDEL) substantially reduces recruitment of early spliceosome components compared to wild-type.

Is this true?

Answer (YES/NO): NO